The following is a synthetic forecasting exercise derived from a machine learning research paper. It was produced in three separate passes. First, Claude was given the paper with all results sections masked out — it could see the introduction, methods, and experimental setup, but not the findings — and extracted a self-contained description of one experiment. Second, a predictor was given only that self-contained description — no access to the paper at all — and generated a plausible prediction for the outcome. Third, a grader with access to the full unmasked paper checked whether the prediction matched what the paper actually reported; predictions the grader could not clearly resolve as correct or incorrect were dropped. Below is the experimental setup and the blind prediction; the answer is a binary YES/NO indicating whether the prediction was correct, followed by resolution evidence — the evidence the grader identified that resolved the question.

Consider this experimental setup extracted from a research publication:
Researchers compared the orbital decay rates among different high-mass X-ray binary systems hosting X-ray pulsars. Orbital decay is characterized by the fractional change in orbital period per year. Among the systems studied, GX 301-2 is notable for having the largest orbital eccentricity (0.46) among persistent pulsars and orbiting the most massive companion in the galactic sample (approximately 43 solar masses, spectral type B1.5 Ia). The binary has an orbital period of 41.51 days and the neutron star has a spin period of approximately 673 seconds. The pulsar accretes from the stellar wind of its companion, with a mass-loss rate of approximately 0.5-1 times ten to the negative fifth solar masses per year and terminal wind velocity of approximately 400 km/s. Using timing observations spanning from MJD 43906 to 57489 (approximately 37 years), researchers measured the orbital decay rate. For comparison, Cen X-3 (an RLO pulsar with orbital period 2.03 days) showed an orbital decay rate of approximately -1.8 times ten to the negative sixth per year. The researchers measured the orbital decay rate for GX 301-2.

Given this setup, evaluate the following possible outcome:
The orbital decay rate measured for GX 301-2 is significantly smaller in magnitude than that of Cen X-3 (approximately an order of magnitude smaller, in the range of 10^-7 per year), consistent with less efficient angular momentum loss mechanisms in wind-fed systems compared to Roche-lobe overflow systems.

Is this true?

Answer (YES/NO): NO